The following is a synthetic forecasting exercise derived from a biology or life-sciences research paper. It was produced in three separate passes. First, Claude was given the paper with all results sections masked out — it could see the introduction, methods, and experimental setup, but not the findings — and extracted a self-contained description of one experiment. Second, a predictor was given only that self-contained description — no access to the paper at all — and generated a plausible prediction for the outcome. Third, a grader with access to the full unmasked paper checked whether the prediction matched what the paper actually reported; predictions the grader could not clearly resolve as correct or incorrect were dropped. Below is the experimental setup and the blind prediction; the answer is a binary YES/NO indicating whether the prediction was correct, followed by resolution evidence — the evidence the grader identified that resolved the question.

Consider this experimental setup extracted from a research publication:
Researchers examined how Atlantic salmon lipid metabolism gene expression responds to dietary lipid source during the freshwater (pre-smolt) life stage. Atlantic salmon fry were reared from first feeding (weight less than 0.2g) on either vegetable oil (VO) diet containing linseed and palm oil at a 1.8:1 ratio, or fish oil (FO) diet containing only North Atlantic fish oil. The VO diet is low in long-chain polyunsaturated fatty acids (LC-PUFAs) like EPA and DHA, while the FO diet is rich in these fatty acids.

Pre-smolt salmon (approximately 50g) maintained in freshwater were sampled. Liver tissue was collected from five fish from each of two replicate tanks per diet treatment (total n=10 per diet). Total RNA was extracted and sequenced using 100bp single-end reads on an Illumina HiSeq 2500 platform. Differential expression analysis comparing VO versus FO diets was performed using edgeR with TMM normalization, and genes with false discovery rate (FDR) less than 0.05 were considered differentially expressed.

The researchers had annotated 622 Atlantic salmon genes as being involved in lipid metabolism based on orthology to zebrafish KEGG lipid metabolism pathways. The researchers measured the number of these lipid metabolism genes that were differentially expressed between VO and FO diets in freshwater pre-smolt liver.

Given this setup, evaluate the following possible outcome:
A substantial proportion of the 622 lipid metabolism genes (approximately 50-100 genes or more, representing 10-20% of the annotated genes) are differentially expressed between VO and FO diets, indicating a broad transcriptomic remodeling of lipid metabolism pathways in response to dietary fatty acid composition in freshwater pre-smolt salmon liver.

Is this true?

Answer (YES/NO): YES